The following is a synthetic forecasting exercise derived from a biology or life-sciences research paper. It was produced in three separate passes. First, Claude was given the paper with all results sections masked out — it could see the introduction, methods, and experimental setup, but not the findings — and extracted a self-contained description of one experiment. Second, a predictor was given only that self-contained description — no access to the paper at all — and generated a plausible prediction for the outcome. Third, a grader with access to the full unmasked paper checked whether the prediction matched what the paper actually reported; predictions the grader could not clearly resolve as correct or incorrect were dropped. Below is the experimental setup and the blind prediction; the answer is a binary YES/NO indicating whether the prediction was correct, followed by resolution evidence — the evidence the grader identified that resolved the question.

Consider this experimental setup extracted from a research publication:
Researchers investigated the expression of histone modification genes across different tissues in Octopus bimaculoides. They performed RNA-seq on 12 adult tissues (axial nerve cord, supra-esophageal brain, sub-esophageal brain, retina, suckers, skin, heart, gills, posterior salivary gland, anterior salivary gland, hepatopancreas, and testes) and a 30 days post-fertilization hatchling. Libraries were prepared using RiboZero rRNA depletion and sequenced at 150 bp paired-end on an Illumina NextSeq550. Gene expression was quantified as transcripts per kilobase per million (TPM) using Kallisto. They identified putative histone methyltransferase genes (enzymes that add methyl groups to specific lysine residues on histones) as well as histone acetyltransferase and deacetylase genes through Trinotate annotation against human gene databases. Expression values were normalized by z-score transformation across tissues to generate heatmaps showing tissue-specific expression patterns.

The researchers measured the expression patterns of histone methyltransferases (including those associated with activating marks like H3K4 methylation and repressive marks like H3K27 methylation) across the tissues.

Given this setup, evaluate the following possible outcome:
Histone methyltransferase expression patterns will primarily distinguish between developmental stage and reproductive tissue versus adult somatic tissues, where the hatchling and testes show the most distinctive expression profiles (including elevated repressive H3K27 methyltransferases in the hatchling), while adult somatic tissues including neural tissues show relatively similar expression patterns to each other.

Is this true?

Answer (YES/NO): NO